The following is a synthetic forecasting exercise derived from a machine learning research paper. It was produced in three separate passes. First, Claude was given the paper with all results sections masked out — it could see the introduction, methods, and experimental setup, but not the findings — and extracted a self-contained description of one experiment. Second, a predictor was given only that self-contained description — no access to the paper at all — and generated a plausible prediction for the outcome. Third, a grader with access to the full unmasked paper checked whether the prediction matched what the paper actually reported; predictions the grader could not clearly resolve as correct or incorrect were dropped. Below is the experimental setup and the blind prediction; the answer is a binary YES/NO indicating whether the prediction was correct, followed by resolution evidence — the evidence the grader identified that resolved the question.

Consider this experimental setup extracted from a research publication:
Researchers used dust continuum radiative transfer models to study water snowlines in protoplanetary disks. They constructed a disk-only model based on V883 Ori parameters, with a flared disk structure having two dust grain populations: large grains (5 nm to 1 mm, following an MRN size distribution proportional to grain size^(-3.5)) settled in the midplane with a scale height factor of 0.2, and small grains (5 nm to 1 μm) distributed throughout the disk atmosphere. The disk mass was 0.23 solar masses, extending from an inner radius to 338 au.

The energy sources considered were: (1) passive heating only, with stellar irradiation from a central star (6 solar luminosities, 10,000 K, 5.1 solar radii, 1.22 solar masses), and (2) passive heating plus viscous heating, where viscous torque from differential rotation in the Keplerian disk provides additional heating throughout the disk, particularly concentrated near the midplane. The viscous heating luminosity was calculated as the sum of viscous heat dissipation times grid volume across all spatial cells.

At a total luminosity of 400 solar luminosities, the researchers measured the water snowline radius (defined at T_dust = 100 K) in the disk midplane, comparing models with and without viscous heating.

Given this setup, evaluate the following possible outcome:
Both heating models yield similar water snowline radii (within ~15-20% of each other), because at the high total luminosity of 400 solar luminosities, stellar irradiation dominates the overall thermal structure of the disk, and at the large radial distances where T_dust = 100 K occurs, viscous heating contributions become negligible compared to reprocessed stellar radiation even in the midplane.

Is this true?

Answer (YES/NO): NO